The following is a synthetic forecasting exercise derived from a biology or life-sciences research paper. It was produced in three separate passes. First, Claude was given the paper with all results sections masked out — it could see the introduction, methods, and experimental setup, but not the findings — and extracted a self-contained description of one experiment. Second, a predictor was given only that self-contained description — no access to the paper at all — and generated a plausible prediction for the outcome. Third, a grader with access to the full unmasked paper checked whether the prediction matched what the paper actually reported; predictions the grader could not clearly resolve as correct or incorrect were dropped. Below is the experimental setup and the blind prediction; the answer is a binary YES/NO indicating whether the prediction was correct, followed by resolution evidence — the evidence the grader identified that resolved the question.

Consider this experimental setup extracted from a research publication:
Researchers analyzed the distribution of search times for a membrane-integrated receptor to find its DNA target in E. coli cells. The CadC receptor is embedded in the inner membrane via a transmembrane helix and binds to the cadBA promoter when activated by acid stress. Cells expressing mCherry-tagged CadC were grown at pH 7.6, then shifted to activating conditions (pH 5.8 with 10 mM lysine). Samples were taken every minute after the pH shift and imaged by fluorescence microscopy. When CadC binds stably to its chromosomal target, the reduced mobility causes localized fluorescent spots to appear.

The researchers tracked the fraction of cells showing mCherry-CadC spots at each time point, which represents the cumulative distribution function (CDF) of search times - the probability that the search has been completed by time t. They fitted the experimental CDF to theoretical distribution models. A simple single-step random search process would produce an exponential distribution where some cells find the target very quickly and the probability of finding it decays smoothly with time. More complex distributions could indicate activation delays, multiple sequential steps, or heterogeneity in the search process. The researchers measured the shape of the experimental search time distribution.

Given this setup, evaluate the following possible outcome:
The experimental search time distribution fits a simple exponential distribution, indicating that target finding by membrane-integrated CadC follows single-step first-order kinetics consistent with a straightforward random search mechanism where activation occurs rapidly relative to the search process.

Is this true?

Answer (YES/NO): NO